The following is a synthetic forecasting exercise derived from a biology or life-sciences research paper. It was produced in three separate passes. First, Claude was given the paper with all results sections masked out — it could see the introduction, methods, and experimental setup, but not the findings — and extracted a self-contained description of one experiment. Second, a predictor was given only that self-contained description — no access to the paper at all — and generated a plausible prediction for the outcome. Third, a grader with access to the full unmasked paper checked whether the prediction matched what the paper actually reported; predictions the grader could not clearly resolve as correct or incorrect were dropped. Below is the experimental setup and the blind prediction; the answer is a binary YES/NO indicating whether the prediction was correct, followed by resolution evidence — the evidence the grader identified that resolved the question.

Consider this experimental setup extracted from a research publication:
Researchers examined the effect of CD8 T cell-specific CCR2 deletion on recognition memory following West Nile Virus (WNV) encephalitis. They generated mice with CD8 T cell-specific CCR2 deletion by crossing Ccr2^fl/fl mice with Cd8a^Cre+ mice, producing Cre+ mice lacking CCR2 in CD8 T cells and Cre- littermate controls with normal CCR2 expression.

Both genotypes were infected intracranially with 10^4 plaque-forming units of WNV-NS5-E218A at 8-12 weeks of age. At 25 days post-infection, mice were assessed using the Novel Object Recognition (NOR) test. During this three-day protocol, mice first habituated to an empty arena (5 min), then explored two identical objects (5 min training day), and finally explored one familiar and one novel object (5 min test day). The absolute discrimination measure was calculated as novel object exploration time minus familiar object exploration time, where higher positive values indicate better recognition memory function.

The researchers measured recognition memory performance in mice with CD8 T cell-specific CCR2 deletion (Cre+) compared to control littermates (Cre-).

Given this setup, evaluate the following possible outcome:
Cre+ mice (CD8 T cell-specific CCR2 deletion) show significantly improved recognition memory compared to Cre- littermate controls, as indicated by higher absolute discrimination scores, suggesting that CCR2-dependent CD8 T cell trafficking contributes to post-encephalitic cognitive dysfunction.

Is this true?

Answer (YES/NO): NO